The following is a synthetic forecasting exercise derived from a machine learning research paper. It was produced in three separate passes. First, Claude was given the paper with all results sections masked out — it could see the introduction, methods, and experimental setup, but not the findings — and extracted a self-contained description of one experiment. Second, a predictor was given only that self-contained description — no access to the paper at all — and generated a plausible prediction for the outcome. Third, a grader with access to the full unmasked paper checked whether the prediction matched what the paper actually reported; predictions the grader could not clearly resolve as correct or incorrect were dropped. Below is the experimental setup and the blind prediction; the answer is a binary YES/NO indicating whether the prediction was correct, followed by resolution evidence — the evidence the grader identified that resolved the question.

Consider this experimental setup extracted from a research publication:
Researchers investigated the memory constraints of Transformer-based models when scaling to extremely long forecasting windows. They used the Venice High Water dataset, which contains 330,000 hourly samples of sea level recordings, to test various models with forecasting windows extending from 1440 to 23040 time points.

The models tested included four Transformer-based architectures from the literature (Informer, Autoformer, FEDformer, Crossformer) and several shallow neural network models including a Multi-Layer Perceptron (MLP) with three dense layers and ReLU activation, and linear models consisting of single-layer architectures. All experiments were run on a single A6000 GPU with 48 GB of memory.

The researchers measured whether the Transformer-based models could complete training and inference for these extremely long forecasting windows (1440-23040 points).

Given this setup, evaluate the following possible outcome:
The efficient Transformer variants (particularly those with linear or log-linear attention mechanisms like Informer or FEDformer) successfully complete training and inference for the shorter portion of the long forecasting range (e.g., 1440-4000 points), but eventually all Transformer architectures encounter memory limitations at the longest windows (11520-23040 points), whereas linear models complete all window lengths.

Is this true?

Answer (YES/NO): NO